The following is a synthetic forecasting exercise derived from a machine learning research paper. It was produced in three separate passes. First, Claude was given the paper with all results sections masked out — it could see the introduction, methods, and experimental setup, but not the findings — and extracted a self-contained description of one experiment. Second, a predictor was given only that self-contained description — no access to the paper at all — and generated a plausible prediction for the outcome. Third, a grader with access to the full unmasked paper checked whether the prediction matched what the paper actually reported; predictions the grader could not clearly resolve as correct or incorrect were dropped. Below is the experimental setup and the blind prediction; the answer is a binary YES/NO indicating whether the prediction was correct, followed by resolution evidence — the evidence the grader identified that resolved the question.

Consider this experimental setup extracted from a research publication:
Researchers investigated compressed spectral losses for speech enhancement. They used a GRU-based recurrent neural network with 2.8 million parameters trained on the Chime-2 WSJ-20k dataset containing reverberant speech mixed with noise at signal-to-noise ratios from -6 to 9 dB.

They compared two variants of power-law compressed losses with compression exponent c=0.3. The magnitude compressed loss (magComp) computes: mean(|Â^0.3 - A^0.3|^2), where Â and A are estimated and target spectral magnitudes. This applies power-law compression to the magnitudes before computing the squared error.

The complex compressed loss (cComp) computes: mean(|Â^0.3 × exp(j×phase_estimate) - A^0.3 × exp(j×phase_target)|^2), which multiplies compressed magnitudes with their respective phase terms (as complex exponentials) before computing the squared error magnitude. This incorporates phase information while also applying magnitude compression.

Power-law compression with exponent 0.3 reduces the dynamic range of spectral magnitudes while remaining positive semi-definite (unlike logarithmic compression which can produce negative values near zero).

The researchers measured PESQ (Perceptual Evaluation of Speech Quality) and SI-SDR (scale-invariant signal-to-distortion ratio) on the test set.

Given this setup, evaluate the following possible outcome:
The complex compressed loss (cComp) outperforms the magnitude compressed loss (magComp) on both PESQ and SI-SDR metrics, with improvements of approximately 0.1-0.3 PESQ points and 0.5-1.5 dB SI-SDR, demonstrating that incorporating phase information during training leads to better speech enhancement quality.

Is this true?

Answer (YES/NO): NO